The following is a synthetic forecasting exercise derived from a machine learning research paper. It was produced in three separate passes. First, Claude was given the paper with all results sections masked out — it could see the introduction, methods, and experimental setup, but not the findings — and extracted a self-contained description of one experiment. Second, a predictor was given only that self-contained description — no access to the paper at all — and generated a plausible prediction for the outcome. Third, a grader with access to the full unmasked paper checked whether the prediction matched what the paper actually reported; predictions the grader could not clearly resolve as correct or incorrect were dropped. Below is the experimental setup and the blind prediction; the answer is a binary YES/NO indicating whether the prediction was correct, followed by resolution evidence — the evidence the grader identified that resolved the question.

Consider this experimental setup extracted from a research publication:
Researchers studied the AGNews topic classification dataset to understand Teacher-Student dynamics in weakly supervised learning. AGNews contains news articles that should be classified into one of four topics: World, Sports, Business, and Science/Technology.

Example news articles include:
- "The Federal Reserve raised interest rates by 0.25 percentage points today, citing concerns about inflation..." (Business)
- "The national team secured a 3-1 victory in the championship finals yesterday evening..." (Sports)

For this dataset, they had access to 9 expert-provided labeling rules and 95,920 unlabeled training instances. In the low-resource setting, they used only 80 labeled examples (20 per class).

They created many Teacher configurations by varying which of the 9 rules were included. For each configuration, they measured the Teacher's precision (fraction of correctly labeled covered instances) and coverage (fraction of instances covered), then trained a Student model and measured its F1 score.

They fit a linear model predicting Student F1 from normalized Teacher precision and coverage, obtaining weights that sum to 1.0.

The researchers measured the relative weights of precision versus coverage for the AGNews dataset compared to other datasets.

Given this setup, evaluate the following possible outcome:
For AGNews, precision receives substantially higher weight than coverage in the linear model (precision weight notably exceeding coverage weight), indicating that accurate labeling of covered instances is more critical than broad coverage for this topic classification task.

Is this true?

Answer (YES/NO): NO